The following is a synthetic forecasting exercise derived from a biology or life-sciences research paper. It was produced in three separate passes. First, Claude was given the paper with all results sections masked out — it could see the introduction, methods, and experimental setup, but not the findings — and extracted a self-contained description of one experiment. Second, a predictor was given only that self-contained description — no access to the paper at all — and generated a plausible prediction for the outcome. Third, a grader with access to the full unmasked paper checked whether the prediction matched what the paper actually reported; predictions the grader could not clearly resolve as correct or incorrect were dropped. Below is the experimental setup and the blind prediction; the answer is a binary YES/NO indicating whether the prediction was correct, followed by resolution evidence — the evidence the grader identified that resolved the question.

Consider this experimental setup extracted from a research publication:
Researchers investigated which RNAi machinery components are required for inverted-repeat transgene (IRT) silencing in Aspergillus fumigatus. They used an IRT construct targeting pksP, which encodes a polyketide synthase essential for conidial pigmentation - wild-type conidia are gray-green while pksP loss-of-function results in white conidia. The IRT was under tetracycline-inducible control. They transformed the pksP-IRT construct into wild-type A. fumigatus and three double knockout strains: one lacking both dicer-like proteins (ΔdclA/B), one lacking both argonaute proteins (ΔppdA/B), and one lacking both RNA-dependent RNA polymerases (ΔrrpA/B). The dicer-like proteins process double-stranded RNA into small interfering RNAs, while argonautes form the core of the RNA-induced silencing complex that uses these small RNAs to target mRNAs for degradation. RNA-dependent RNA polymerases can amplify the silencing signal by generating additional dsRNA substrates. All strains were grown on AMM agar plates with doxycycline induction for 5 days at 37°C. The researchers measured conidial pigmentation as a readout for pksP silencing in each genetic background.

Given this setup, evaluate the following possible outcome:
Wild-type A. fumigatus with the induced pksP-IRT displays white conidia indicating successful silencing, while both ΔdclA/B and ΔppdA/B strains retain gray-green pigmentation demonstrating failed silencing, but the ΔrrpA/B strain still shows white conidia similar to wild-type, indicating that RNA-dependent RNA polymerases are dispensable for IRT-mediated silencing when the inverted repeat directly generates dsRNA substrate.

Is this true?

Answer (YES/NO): YES